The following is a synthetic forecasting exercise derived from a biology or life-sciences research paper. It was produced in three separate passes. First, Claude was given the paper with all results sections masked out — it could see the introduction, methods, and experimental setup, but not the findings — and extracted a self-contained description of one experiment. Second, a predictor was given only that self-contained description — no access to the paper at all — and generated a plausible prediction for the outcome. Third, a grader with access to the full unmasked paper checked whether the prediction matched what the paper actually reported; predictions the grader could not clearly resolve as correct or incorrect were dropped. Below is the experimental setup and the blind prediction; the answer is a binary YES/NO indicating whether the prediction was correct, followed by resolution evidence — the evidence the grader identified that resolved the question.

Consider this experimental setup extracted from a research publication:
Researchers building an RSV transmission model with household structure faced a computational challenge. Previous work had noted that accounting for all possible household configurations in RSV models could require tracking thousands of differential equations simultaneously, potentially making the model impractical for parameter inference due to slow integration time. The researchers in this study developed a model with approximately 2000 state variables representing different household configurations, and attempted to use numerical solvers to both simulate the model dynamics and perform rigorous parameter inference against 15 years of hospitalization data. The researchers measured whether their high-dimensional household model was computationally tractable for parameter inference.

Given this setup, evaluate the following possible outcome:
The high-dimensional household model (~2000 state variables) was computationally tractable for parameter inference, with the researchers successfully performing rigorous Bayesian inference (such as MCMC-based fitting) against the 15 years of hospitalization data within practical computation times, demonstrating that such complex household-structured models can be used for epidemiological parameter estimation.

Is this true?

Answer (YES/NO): NO